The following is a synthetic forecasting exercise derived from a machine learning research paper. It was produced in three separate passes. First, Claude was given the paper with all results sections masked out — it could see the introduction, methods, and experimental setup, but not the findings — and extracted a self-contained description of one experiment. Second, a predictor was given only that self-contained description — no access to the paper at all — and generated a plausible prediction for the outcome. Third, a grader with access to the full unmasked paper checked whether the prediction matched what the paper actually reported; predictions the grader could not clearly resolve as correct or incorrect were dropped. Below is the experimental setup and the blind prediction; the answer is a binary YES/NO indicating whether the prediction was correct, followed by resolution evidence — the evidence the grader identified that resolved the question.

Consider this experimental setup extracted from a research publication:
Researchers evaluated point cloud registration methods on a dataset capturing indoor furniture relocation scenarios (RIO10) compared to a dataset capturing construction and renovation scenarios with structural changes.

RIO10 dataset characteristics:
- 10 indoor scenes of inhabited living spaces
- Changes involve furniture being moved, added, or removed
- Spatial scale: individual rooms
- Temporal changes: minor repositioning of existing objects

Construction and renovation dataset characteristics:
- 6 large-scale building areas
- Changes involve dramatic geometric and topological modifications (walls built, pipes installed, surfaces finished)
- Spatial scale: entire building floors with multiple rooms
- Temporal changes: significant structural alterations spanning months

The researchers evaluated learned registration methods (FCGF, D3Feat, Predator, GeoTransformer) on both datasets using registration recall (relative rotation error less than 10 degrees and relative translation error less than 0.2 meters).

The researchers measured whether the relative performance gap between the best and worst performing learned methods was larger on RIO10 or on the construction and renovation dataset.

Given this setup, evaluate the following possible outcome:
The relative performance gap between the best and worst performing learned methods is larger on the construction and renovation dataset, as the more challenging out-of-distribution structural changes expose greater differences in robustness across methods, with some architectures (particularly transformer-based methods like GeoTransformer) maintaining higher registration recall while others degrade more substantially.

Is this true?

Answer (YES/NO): NO